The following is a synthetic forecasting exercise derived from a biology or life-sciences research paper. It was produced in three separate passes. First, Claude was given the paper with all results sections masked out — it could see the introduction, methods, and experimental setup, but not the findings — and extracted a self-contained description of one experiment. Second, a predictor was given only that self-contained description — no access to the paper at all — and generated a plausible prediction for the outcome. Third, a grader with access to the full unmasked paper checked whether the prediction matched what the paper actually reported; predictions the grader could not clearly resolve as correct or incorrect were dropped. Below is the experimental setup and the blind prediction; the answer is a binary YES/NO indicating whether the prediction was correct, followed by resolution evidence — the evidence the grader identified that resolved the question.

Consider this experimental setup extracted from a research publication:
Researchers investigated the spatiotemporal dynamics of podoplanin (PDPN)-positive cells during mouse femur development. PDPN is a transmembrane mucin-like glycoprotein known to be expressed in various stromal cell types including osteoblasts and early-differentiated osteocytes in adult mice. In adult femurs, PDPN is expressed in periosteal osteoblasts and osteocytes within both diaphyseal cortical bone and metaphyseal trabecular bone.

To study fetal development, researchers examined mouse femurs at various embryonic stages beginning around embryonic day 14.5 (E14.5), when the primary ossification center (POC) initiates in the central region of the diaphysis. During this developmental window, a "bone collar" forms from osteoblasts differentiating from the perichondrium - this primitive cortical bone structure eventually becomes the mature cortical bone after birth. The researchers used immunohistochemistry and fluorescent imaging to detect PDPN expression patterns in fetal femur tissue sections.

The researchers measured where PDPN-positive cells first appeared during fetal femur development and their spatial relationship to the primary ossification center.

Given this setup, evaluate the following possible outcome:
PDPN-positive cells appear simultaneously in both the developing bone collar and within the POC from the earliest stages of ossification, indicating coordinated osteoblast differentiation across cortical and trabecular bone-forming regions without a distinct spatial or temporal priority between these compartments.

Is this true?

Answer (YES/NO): NO